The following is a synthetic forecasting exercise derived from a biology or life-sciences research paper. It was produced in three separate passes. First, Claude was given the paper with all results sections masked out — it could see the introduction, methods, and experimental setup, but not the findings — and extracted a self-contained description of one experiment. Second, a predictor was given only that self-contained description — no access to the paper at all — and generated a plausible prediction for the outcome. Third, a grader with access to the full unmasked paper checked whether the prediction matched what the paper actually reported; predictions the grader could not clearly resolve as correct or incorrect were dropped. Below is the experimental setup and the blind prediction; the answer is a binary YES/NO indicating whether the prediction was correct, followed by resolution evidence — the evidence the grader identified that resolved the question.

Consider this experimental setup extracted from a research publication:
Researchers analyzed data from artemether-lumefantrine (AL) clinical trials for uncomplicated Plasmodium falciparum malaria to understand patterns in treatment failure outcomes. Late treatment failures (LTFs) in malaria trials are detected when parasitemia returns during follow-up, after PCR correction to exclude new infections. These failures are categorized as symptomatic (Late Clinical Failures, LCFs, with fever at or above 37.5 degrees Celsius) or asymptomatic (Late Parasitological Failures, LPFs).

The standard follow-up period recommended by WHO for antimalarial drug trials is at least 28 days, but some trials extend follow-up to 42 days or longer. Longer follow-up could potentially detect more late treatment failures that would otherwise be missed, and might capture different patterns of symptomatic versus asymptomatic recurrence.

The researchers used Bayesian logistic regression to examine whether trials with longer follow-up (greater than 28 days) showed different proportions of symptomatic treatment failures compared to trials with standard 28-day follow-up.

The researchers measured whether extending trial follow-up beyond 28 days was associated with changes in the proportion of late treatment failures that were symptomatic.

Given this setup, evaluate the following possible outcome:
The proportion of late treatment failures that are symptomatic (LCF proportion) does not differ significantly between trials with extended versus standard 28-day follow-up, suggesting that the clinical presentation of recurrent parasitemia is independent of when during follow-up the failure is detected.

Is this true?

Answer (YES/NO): YES